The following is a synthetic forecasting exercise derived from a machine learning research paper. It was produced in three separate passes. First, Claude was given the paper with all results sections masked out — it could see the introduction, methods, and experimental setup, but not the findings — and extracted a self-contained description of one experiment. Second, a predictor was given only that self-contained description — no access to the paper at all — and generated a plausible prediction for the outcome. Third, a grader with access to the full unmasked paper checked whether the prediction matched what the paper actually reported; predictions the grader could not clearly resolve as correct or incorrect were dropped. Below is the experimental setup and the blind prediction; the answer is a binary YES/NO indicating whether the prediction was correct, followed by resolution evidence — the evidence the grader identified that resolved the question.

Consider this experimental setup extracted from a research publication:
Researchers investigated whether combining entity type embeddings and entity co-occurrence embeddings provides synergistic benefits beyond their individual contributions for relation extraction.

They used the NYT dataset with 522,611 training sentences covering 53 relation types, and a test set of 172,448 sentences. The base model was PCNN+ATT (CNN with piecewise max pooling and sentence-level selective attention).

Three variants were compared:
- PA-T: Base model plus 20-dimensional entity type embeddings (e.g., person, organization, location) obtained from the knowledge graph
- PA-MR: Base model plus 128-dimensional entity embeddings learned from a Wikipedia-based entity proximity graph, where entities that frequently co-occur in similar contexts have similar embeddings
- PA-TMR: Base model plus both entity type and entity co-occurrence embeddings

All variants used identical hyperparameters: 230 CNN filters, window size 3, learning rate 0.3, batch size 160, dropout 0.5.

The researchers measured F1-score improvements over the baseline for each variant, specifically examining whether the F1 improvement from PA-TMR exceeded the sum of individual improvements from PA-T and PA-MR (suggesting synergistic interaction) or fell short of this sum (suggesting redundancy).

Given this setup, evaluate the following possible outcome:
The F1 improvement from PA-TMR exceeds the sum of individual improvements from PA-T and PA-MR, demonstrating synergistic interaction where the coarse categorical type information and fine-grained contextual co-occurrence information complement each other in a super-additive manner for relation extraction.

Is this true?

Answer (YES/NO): YES